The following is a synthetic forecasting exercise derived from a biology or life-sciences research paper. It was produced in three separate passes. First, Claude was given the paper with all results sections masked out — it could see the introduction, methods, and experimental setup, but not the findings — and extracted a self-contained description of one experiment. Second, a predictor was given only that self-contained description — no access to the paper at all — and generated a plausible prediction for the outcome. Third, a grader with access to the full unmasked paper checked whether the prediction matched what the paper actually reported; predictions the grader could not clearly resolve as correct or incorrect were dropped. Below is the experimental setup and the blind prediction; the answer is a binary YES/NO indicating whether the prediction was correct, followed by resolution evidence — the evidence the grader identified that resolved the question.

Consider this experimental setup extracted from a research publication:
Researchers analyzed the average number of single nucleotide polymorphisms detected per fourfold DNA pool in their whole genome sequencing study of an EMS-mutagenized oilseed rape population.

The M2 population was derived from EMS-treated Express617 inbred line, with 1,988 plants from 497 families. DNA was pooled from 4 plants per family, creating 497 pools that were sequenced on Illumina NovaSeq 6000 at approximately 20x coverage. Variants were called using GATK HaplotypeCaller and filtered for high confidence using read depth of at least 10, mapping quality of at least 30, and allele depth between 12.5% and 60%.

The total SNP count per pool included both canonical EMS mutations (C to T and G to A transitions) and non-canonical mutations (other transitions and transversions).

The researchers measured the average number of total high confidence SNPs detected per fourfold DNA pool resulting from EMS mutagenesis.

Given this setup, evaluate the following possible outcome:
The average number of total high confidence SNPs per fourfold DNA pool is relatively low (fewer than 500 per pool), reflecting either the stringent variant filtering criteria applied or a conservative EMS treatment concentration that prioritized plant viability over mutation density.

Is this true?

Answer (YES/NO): NO